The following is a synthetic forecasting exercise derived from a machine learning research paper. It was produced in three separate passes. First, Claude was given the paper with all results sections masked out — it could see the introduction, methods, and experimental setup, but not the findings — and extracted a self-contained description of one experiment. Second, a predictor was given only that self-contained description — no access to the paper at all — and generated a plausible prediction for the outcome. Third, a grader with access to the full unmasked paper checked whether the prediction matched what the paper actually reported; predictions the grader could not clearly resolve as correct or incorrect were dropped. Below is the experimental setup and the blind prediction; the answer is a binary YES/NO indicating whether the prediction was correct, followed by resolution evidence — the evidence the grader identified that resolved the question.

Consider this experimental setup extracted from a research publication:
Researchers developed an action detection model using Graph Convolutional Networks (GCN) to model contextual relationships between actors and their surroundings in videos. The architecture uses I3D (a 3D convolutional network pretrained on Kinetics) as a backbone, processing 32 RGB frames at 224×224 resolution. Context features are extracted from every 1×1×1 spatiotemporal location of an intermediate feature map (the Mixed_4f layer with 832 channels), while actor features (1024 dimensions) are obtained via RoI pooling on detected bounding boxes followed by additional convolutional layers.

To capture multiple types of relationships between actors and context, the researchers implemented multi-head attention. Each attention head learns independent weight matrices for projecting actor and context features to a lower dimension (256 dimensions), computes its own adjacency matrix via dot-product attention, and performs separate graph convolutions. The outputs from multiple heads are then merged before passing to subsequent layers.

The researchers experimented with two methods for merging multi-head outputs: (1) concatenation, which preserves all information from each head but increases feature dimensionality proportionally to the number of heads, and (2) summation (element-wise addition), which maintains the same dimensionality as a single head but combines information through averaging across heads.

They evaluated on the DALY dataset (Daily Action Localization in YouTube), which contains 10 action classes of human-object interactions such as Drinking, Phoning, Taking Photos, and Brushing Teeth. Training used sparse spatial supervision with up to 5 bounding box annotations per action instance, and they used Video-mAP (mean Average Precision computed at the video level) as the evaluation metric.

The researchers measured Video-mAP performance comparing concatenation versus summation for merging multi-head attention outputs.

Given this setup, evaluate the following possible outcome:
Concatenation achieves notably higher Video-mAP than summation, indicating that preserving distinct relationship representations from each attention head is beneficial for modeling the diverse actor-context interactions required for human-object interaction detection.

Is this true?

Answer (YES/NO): YES